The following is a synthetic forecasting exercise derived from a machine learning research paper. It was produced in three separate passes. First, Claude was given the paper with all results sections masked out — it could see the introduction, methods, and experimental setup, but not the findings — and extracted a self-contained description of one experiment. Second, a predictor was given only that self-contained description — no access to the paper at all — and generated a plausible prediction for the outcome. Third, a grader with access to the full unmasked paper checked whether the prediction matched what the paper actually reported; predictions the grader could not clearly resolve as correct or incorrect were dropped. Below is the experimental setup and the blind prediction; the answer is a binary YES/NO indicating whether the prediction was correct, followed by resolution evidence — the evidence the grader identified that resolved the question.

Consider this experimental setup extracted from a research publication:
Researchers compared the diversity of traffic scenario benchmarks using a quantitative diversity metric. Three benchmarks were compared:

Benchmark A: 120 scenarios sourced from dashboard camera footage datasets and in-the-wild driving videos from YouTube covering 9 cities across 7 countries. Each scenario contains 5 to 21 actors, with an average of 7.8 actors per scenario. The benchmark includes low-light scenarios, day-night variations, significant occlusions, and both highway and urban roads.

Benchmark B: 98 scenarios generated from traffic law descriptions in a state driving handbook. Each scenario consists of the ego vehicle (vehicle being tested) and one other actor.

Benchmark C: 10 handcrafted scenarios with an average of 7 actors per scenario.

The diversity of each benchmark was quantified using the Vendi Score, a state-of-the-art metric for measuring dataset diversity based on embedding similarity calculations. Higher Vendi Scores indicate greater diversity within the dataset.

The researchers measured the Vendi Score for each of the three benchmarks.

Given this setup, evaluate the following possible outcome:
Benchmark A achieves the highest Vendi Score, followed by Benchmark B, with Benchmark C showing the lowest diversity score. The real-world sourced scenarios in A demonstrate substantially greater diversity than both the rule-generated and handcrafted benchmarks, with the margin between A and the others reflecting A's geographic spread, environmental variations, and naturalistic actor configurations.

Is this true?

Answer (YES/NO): YES